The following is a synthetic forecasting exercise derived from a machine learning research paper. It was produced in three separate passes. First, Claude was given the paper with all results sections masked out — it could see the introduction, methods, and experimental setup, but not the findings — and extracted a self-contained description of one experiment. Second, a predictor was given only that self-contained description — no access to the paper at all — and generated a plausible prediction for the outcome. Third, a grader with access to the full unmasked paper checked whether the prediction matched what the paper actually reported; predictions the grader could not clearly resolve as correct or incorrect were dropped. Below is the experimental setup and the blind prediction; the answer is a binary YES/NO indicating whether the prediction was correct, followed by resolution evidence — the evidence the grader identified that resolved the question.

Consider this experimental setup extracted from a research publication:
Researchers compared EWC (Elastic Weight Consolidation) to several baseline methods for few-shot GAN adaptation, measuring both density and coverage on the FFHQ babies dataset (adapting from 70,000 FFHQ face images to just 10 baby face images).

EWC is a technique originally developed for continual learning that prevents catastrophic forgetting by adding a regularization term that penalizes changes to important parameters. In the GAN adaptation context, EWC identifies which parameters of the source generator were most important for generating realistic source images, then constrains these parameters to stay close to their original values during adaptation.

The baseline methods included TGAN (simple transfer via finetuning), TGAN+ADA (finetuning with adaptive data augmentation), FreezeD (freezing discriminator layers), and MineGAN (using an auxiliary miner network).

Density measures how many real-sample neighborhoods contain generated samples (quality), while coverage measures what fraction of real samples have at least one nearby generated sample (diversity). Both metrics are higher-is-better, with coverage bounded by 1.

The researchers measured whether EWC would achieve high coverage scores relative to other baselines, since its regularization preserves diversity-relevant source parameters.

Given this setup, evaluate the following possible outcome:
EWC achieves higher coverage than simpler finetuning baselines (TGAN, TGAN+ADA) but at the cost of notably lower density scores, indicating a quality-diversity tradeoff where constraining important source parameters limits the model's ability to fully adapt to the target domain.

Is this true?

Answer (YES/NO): YES